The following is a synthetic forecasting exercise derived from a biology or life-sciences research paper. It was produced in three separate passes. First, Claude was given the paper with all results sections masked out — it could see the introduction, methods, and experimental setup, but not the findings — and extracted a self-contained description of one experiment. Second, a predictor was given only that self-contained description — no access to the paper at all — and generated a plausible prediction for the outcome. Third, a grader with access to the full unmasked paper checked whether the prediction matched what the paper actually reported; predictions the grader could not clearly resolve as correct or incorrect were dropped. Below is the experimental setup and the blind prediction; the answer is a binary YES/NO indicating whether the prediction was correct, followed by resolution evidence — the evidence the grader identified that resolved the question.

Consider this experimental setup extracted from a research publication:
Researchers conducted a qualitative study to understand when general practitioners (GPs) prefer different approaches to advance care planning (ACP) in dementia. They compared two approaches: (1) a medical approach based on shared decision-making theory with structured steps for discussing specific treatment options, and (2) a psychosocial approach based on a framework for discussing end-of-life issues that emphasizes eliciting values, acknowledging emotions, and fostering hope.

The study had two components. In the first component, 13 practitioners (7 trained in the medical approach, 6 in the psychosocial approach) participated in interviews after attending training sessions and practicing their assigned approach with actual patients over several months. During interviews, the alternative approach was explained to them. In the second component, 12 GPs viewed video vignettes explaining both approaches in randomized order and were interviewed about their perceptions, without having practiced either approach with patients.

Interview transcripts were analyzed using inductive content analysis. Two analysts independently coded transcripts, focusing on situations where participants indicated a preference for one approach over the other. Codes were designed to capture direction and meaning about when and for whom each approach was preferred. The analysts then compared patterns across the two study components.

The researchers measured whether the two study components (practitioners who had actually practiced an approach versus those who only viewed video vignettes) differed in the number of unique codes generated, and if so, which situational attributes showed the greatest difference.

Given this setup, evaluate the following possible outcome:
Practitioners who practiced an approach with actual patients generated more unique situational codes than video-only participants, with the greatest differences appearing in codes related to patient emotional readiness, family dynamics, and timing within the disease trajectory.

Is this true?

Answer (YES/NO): NO